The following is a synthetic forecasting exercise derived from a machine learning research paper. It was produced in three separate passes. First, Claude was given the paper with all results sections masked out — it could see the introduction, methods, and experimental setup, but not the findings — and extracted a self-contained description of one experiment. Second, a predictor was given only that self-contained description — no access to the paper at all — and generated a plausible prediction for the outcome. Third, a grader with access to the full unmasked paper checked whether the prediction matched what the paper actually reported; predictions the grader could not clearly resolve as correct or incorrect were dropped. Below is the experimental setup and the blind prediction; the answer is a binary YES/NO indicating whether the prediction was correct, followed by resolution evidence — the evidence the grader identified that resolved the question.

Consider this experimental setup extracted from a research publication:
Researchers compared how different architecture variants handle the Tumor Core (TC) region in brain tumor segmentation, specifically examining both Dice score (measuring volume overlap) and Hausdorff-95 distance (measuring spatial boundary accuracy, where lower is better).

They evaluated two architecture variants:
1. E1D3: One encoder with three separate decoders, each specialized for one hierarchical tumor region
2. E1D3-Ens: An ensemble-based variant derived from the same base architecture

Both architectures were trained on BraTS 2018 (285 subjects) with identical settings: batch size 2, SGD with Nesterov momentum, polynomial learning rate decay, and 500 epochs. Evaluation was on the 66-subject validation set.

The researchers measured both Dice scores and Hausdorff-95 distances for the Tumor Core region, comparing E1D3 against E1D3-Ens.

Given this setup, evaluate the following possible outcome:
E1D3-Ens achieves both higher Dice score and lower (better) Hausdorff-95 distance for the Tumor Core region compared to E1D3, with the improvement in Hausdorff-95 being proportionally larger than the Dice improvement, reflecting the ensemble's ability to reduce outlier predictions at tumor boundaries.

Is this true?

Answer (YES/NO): NO